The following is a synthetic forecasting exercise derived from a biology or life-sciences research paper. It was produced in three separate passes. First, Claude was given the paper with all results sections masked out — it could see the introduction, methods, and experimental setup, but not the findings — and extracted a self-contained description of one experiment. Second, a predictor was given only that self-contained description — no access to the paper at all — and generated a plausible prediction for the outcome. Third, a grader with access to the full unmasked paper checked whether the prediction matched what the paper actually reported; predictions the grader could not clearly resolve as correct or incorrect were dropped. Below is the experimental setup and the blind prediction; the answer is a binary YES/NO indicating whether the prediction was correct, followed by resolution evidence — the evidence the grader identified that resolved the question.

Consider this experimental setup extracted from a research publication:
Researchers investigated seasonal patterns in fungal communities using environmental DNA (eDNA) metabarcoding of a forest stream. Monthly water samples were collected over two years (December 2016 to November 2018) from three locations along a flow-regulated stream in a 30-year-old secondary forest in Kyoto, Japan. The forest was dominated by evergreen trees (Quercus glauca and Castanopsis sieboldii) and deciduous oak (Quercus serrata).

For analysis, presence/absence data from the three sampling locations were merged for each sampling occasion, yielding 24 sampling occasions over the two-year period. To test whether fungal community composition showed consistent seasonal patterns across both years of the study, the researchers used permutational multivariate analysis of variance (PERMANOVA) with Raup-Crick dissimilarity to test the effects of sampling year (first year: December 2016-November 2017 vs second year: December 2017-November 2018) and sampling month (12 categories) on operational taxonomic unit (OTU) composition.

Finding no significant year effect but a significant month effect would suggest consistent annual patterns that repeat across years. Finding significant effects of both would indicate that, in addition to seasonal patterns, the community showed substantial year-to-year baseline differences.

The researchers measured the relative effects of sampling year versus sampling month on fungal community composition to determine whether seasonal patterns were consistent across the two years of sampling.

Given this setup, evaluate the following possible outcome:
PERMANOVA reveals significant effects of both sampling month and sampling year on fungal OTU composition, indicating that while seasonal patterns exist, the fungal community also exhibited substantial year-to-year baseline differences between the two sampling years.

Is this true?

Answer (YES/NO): NO